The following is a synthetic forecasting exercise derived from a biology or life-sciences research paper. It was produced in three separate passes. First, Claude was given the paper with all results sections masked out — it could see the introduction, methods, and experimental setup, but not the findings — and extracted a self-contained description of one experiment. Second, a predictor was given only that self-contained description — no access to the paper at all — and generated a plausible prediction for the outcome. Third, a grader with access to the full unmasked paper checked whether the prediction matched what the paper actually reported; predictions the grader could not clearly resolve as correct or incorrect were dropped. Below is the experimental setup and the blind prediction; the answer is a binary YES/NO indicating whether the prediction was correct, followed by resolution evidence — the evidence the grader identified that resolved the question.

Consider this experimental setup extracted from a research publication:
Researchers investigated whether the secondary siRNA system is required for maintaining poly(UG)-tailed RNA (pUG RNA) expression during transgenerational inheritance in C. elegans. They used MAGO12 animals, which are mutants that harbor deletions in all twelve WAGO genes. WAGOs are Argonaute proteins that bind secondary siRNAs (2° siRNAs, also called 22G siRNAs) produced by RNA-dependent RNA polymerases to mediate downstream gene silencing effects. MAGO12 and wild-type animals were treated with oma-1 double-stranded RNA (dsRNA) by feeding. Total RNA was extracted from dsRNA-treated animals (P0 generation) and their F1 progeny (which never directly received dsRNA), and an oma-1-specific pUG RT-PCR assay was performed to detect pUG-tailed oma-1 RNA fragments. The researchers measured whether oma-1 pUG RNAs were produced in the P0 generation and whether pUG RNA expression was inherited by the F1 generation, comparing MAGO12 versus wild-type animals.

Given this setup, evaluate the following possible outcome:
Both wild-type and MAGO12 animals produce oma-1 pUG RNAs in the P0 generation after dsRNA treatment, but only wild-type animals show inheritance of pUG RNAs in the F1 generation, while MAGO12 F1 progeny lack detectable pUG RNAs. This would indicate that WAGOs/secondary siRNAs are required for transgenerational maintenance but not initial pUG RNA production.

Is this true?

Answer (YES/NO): YES